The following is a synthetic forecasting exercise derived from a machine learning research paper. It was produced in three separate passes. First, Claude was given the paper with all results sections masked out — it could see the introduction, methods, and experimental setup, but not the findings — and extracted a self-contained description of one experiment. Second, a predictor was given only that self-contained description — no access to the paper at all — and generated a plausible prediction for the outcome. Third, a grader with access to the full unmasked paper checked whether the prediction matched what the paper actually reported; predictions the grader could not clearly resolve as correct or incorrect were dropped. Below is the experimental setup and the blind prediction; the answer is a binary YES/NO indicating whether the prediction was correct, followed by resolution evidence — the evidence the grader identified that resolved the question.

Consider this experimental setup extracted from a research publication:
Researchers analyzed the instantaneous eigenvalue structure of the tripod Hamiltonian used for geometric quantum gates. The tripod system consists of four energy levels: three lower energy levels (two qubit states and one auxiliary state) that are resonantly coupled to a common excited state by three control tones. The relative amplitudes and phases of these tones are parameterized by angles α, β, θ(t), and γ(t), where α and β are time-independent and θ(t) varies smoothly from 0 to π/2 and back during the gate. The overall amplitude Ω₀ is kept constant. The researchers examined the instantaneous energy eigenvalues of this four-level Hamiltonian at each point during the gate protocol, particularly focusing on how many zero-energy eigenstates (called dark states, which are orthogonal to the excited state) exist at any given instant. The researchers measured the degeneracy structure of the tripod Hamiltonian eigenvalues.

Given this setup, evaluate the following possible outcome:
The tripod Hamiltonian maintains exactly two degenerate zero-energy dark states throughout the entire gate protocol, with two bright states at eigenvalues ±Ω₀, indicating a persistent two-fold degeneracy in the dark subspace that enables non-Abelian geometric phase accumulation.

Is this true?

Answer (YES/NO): NO